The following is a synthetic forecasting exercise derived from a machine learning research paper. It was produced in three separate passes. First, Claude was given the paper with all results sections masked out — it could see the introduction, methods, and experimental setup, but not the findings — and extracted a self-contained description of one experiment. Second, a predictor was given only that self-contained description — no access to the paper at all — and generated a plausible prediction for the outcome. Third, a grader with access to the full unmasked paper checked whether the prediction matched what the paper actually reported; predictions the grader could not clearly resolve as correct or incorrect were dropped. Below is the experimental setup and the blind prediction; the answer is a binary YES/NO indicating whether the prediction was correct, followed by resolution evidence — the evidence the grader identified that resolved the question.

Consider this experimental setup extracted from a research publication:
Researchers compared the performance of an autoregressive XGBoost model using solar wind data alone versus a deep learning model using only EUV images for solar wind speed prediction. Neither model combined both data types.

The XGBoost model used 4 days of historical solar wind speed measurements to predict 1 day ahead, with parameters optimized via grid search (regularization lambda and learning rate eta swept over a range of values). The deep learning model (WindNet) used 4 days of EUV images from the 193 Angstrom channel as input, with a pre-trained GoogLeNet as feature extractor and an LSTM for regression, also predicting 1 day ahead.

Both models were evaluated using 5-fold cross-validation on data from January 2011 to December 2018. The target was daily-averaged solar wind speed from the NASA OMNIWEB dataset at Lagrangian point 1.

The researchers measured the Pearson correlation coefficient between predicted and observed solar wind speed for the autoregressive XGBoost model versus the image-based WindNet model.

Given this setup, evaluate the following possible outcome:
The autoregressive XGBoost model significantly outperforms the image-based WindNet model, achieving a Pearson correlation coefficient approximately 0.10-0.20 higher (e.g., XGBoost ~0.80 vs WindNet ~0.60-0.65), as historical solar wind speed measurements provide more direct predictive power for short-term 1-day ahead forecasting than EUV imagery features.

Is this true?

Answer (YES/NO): NO